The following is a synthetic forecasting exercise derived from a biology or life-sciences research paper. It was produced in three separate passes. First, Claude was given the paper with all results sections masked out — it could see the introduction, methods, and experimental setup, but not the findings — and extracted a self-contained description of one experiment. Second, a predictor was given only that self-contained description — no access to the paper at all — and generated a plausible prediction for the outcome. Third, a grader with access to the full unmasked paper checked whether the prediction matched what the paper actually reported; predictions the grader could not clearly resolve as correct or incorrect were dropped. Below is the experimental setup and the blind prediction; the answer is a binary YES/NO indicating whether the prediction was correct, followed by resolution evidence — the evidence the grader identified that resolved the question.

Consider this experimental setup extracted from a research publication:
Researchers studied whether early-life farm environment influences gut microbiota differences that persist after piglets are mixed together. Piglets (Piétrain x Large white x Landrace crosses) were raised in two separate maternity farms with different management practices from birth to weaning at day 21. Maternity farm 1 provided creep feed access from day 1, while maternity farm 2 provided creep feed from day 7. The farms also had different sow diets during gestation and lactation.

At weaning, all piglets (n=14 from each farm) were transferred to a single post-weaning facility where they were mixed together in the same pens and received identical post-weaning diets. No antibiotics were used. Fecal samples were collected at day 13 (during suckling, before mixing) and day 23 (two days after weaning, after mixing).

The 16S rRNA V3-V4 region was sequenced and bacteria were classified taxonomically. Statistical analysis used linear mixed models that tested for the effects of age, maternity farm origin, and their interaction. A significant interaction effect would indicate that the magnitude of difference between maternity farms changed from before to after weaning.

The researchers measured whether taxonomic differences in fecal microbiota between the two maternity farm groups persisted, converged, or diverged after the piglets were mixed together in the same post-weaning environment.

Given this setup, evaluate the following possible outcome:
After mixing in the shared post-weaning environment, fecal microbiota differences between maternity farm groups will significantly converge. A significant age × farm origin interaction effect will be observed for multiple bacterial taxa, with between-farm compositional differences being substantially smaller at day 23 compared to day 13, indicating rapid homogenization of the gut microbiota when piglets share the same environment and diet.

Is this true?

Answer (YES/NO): NO